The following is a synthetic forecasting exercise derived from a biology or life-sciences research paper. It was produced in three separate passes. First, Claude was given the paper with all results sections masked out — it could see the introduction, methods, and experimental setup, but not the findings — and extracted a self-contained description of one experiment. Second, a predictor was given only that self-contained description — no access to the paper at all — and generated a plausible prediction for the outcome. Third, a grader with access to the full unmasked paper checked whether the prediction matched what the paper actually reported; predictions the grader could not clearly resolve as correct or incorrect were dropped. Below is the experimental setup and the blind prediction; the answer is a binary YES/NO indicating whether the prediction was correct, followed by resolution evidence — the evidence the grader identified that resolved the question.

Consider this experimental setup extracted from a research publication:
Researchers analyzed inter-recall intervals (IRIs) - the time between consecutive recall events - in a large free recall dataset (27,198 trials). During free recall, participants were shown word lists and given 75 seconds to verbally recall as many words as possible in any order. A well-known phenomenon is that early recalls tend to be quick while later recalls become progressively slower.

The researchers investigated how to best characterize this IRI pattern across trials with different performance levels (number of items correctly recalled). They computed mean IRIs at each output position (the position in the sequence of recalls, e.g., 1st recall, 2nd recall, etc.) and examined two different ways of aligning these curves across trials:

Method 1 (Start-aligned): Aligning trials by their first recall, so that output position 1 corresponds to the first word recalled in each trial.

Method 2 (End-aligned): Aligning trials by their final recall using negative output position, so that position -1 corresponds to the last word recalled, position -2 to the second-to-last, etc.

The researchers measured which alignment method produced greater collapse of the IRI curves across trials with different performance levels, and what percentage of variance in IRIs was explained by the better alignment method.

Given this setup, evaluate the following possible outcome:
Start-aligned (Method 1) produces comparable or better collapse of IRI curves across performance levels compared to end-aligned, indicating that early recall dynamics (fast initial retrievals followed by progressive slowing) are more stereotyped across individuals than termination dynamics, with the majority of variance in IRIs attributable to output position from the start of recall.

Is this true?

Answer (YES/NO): NO